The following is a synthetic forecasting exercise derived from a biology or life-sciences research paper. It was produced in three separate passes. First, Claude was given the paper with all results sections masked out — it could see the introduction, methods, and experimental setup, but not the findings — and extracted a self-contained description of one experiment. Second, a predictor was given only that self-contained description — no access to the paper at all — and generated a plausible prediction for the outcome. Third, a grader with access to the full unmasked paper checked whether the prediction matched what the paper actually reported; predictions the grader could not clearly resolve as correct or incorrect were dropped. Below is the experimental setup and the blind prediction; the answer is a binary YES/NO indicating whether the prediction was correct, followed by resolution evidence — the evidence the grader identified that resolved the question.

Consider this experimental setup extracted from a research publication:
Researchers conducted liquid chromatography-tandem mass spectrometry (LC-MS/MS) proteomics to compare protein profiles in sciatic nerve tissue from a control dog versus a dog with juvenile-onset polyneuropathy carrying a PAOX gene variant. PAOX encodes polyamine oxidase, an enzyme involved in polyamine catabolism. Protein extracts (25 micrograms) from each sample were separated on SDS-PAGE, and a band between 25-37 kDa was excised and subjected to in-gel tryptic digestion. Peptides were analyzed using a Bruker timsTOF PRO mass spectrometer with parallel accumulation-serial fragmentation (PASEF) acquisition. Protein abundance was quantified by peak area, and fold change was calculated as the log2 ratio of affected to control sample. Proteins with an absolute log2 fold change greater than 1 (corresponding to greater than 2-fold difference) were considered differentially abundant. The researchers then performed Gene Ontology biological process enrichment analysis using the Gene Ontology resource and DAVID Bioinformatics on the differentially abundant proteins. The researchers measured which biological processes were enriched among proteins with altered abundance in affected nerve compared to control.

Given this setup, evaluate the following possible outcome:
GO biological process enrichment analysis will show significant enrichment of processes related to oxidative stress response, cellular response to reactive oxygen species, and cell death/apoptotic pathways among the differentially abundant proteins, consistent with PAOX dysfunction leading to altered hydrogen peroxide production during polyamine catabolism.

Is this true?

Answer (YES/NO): NO